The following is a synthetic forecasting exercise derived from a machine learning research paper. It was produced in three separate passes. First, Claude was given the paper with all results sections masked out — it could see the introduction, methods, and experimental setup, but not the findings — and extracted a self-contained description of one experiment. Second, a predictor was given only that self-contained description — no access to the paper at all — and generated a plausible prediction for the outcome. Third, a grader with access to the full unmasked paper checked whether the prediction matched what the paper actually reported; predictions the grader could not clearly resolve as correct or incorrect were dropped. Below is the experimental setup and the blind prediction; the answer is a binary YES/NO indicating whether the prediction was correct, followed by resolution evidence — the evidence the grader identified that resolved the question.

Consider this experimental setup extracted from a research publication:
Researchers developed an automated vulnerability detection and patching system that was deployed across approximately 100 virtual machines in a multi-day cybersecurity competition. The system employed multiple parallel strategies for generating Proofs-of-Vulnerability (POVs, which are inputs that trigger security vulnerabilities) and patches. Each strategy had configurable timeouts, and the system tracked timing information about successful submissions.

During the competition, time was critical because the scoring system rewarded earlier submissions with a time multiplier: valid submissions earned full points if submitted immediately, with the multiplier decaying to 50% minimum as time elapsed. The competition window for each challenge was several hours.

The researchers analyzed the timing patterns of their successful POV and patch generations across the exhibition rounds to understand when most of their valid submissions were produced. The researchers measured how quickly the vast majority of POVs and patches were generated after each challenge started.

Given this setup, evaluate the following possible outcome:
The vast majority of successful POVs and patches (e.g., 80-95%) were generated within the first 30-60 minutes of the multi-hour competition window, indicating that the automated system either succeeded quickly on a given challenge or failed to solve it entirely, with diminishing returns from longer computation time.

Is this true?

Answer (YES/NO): YES